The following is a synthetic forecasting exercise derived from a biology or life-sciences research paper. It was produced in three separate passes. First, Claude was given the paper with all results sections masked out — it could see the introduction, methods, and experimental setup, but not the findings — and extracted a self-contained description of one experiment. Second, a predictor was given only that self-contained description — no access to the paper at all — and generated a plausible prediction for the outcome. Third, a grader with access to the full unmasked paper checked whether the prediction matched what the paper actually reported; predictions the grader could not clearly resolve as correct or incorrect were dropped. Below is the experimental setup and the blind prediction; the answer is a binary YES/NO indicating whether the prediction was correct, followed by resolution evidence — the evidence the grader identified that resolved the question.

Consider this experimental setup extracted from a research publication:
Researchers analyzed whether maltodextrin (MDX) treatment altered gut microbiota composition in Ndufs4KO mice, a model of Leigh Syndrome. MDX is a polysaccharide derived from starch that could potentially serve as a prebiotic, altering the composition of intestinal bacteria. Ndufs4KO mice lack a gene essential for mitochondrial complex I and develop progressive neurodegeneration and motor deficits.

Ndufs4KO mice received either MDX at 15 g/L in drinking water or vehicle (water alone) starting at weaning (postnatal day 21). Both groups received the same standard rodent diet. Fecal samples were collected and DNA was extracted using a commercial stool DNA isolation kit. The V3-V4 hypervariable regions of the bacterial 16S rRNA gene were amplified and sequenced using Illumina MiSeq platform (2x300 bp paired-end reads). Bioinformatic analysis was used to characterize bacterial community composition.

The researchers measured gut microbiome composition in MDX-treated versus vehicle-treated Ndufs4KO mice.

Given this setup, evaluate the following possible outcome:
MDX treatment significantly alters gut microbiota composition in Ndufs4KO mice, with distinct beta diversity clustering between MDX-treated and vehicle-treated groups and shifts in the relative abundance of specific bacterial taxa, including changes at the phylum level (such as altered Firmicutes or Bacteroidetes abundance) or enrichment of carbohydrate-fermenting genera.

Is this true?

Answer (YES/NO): NO